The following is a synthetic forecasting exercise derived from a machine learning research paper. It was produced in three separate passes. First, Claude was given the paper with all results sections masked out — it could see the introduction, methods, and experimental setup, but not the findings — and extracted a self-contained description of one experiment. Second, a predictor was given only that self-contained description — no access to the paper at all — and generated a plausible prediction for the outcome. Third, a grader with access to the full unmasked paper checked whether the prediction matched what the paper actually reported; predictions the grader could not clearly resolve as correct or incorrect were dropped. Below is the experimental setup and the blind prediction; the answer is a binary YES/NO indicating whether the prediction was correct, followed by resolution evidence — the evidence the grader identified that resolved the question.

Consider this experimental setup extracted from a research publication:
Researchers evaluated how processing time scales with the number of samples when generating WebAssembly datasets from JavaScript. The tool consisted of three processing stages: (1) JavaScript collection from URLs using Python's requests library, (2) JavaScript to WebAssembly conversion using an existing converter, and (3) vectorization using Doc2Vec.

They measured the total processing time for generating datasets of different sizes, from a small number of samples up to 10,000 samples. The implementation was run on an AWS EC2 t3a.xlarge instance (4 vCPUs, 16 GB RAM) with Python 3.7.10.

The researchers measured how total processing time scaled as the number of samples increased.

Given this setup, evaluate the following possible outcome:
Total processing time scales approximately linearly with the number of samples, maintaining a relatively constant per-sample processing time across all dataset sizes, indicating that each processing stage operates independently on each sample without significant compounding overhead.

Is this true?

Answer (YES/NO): YES